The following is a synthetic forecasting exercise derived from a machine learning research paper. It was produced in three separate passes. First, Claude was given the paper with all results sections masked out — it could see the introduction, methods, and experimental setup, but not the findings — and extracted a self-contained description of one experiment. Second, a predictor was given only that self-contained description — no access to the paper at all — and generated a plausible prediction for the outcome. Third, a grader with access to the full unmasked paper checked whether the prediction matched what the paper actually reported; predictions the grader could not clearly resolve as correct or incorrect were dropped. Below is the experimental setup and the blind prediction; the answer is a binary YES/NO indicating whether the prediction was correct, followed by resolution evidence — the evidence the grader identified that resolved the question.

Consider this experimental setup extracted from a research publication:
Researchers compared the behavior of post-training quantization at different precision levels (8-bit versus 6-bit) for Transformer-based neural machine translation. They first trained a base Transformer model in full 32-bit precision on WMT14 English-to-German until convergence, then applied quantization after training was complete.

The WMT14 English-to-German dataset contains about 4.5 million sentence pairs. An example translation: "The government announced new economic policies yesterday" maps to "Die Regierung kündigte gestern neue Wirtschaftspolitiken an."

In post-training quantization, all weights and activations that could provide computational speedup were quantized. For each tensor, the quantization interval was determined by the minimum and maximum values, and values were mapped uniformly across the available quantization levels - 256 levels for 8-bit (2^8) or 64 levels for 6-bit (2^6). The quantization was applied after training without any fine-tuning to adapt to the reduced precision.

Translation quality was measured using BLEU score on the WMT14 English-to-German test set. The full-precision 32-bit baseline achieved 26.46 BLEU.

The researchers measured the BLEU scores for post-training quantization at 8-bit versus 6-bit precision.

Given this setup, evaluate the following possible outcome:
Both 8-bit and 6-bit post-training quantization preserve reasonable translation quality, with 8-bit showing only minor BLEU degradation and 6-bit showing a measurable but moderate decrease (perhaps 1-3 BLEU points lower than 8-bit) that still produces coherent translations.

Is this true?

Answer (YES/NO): YES